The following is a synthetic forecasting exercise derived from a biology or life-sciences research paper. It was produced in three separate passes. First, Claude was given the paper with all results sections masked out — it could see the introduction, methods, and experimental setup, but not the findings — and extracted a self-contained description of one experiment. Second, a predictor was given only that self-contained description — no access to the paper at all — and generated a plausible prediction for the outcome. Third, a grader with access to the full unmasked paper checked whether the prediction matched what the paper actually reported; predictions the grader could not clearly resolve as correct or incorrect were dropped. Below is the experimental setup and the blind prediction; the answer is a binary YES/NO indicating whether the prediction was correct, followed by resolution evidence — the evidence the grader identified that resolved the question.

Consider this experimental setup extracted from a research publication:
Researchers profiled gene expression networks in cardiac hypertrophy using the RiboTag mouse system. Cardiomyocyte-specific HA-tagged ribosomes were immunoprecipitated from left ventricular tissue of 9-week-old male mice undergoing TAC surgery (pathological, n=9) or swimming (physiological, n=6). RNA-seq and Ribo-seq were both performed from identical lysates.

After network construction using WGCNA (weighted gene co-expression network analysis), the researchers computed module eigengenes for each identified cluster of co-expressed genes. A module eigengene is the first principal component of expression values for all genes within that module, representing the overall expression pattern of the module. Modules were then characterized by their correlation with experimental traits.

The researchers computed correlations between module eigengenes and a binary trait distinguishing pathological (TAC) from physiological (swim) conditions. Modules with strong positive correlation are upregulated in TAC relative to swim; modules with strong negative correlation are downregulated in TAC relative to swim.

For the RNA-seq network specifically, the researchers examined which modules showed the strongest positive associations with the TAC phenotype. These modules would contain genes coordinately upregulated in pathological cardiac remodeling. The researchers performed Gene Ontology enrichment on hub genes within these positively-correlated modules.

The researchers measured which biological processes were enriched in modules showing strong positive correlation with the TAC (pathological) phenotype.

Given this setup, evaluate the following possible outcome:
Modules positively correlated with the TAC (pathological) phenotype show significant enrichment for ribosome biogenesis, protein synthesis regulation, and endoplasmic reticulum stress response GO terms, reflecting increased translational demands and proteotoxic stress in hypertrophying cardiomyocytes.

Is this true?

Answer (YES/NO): NO